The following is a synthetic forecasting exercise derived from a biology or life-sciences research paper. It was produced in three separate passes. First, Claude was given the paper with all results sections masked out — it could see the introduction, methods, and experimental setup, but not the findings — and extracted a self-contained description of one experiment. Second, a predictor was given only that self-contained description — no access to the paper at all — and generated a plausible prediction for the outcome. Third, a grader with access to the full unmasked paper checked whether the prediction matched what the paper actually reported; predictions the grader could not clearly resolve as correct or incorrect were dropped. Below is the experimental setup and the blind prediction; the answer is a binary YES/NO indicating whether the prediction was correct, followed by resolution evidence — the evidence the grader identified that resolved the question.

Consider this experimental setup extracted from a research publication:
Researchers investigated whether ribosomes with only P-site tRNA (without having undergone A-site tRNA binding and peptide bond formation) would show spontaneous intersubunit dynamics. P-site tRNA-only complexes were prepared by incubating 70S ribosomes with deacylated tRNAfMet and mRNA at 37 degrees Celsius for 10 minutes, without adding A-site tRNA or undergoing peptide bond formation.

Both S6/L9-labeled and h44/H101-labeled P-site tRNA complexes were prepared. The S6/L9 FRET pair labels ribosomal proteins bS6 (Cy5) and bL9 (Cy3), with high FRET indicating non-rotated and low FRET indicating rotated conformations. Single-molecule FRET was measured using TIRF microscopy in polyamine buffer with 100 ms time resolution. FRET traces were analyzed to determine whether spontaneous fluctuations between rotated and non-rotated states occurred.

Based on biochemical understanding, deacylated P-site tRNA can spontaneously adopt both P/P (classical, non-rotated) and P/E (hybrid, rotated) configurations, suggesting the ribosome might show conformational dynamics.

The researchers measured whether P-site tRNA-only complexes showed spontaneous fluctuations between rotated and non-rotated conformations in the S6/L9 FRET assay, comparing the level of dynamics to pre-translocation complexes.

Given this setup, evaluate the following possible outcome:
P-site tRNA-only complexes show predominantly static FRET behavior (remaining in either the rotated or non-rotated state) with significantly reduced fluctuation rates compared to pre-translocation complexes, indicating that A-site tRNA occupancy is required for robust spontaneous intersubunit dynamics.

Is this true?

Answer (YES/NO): NO